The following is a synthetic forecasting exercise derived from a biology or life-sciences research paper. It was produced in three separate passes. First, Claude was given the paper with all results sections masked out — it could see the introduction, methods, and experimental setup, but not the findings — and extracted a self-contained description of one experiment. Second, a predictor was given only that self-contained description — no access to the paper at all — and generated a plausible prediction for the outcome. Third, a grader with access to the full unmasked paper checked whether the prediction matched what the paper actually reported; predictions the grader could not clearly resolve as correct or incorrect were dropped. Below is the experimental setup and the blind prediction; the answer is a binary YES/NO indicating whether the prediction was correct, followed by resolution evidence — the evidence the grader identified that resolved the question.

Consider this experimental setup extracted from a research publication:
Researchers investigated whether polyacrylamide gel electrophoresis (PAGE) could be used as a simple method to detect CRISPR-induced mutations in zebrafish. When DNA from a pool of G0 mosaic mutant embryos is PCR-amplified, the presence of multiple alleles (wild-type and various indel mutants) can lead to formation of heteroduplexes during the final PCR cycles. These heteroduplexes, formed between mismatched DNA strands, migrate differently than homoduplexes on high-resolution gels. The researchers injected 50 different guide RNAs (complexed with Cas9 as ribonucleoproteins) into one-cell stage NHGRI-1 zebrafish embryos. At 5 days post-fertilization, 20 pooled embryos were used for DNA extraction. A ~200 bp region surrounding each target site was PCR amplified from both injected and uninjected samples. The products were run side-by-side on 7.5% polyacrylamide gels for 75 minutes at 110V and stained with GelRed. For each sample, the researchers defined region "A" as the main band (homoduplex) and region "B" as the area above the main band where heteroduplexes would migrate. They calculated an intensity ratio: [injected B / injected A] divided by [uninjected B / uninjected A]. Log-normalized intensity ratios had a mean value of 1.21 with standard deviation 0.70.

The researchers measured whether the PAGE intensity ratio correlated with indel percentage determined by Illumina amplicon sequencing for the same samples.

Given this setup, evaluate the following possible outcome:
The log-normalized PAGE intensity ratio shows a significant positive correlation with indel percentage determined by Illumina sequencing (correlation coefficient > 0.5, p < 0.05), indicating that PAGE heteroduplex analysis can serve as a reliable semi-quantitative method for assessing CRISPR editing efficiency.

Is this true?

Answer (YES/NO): NO